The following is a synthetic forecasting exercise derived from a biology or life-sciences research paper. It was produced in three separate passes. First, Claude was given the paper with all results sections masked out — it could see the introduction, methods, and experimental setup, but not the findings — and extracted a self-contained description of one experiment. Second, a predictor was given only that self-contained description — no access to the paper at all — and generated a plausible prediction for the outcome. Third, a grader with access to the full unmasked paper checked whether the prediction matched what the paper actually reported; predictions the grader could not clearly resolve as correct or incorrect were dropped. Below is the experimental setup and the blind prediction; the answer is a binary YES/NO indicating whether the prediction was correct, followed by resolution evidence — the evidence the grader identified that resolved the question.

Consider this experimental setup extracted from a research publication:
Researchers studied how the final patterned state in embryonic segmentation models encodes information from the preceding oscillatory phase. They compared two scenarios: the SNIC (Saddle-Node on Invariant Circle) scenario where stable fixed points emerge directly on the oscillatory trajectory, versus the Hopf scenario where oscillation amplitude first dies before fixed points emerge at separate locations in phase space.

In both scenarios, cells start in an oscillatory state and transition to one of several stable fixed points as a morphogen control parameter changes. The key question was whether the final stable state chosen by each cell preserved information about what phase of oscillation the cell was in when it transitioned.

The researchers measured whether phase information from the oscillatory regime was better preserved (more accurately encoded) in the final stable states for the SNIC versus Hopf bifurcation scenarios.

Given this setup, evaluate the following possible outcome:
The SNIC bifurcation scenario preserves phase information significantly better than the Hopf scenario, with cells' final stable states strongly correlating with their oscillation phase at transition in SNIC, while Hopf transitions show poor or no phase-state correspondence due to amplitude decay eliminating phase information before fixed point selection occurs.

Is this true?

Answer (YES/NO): YES